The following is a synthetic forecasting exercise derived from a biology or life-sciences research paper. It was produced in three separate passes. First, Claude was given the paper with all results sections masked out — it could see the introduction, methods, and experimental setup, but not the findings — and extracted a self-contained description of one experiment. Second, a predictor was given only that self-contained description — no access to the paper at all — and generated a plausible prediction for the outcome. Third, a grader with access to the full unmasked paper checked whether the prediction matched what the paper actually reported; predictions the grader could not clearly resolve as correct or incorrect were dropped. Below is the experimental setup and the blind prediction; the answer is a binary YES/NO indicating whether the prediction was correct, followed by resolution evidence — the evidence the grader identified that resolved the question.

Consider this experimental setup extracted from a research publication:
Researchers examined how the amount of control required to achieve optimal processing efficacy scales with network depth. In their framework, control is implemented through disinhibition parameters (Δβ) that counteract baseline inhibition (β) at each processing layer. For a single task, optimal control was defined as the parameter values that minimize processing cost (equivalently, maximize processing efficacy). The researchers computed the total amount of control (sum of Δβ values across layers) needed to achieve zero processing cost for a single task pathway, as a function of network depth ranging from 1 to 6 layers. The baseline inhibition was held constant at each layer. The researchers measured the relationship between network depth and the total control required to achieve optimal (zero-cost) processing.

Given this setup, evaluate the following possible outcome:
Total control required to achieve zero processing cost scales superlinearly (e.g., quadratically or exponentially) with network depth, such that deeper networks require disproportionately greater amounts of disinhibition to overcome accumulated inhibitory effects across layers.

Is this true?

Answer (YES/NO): NO